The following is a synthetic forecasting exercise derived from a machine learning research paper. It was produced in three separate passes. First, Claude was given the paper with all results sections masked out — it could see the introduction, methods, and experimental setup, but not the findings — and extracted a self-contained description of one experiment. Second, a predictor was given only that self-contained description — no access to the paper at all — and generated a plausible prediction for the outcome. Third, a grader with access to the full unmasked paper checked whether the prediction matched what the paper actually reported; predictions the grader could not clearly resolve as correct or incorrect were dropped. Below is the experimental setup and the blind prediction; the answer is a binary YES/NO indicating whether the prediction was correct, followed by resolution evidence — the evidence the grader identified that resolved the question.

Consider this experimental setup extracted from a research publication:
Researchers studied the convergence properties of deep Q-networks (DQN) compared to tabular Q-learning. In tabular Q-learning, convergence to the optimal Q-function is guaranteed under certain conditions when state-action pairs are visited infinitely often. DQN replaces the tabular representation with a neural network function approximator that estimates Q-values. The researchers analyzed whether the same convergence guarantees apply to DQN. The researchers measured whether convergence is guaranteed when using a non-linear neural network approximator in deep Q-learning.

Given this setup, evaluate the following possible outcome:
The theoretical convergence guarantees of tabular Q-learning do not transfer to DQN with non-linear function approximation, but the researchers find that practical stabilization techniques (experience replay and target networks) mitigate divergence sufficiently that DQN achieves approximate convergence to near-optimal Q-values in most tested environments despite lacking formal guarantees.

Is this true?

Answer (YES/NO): NO